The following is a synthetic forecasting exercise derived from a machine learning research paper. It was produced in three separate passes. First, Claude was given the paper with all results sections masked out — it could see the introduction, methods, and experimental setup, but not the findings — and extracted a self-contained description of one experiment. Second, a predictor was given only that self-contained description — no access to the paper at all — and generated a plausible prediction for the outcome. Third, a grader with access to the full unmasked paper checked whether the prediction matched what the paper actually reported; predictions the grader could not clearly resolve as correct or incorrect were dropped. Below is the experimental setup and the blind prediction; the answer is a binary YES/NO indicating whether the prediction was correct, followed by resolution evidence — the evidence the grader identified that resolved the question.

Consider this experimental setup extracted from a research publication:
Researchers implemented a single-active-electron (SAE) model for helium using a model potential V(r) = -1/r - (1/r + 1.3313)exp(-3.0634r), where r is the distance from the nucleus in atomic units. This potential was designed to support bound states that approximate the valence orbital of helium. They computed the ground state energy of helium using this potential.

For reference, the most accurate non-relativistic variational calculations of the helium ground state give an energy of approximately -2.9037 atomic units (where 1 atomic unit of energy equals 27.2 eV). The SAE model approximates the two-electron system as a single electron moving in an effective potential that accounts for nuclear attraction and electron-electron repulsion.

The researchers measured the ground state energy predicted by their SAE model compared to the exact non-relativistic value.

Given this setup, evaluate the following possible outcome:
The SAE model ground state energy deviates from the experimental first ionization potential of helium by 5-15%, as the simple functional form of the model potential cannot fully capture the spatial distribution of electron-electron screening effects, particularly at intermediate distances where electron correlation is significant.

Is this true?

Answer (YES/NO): NO